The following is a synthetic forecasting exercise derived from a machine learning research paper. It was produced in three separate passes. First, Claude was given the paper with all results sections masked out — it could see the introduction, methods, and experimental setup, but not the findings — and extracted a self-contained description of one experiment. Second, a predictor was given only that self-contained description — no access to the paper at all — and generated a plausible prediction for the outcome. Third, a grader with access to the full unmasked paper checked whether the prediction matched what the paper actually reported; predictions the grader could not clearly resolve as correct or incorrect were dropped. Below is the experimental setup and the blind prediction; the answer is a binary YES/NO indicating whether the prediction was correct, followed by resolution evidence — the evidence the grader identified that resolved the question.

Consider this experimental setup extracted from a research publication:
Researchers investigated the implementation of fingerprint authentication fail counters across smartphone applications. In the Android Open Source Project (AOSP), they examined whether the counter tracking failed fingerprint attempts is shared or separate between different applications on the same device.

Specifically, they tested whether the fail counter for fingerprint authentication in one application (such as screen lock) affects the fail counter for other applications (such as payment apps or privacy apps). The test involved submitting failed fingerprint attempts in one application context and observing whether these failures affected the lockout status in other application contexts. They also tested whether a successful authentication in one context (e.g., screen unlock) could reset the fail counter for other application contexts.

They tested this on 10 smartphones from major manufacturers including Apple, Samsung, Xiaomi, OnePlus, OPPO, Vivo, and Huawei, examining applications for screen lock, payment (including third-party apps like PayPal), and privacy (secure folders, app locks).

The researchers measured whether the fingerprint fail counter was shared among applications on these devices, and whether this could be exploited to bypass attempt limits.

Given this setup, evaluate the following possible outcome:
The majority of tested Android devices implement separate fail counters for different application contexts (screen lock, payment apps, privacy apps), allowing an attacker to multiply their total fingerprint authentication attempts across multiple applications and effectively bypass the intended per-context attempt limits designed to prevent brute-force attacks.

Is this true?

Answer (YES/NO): NO